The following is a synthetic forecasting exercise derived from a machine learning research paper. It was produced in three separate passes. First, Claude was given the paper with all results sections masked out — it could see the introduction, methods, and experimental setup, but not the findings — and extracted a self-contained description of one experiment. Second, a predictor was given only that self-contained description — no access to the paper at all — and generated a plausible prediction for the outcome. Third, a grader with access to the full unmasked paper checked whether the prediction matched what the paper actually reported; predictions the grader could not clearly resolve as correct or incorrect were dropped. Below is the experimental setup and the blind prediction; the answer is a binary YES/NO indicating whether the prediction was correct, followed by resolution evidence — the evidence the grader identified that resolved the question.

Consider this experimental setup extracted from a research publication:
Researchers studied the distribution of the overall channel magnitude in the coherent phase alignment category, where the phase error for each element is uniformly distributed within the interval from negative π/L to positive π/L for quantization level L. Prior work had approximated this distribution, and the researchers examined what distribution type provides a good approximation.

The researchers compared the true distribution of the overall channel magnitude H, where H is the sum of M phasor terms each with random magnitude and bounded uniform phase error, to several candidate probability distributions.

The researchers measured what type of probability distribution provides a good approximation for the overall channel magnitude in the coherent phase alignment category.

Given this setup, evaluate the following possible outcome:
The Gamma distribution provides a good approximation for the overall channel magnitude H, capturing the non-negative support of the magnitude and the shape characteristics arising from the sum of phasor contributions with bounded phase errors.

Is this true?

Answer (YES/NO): NO